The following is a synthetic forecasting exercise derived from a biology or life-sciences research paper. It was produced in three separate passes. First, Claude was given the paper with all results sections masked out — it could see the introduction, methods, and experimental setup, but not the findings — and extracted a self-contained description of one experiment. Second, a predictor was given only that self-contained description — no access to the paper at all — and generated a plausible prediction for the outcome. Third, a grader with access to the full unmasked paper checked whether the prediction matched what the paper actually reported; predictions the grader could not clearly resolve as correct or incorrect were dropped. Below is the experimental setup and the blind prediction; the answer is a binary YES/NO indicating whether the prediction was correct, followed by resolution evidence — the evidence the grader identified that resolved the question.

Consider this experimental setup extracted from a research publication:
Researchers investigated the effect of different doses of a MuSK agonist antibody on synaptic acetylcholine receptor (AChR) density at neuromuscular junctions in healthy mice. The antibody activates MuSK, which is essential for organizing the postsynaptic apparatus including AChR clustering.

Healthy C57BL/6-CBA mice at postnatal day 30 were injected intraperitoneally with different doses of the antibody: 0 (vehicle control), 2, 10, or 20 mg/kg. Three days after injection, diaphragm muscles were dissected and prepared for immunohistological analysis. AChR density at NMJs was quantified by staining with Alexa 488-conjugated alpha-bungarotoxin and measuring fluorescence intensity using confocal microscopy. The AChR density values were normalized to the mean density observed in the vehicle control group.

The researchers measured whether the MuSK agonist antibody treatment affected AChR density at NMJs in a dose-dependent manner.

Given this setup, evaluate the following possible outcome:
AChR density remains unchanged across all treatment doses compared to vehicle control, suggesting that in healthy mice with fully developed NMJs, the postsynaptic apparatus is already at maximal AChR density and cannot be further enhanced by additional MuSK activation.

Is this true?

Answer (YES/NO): YES